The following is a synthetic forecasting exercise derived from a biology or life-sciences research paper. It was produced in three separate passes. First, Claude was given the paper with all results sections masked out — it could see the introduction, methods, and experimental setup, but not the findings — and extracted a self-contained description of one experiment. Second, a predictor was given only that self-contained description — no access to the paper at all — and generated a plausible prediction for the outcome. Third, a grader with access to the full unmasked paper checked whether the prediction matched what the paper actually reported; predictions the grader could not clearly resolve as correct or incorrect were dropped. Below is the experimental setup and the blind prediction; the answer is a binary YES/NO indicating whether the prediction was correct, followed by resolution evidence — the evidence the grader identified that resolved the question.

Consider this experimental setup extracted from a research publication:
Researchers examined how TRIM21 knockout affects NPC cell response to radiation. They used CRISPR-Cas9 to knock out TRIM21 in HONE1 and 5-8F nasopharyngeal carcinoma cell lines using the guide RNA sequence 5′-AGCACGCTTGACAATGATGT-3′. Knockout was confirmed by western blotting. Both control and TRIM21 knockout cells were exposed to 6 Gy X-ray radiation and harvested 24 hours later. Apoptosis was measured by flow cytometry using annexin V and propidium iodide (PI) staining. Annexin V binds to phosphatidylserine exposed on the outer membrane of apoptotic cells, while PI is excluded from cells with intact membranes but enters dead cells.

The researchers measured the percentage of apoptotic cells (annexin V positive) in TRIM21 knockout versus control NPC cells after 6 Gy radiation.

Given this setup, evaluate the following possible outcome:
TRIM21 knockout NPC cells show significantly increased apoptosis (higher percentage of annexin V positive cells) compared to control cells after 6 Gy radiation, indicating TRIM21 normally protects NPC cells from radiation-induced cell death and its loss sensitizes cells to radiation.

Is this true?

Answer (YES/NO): YES